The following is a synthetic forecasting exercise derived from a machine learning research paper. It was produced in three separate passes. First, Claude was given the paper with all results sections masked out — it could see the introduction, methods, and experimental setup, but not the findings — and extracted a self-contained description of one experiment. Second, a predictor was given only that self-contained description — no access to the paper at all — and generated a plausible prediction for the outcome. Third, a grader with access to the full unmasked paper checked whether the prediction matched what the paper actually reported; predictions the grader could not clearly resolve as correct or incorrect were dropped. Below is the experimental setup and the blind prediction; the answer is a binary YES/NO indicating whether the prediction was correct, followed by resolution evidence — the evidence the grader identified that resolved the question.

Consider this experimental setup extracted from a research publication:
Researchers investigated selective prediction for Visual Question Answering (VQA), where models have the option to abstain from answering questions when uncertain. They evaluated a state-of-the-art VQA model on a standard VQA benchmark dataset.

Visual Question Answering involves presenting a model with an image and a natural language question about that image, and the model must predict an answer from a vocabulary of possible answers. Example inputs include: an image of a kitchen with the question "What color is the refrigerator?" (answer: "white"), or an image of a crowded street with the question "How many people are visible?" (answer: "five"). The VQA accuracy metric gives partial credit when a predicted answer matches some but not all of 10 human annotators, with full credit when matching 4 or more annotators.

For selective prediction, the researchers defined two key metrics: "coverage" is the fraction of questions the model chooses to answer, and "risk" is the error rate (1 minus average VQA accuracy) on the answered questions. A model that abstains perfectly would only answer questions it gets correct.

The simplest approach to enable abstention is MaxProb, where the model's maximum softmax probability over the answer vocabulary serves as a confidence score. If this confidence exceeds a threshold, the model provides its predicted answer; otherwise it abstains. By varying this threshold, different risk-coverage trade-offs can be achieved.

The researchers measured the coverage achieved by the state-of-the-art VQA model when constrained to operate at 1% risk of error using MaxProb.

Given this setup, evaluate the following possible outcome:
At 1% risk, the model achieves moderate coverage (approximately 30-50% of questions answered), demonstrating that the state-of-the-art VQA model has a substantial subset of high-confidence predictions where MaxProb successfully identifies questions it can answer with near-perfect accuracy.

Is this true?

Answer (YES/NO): NO